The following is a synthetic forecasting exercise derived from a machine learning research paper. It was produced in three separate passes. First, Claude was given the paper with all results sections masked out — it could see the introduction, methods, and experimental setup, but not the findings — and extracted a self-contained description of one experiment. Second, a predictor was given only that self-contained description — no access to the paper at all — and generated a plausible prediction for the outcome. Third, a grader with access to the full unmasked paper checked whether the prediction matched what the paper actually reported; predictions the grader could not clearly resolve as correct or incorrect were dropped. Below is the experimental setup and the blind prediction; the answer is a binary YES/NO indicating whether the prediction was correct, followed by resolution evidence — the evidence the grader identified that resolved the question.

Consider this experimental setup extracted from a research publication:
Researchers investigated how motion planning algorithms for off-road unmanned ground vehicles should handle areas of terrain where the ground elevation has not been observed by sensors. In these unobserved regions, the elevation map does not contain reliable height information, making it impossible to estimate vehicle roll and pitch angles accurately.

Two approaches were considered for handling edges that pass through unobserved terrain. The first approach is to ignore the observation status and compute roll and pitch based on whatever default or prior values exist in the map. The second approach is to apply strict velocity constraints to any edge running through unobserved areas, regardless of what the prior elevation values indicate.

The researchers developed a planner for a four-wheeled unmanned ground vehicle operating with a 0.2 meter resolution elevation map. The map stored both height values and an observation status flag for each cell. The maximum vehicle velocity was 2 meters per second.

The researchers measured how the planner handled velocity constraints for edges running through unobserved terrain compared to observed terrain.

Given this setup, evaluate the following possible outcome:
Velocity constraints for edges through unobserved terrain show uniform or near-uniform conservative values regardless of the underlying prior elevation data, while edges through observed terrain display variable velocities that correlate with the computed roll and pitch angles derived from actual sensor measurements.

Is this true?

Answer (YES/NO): YES